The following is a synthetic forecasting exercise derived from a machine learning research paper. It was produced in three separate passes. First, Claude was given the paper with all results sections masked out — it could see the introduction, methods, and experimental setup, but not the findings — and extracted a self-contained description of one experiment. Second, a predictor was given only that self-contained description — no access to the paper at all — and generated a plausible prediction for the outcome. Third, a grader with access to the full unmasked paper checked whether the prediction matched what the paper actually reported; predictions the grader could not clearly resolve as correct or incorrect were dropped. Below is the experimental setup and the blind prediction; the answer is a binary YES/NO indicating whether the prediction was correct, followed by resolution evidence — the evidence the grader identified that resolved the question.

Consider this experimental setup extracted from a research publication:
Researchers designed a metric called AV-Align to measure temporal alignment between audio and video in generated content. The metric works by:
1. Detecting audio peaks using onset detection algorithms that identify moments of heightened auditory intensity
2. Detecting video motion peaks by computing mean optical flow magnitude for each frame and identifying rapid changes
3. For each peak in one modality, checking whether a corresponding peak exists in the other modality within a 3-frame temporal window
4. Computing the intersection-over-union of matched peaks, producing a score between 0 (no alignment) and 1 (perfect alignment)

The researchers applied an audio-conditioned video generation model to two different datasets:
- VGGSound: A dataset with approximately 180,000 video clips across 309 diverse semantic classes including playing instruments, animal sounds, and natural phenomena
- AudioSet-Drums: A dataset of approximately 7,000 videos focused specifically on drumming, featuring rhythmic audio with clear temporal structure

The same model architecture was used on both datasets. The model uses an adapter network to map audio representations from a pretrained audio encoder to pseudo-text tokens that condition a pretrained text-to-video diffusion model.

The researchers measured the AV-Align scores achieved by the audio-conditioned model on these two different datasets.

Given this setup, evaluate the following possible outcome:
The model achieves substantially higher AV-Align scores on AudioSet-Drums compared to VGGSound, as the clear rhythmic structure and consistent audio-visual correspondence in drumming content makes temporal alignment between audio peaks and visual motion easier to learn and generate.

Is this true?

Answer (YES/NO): YES